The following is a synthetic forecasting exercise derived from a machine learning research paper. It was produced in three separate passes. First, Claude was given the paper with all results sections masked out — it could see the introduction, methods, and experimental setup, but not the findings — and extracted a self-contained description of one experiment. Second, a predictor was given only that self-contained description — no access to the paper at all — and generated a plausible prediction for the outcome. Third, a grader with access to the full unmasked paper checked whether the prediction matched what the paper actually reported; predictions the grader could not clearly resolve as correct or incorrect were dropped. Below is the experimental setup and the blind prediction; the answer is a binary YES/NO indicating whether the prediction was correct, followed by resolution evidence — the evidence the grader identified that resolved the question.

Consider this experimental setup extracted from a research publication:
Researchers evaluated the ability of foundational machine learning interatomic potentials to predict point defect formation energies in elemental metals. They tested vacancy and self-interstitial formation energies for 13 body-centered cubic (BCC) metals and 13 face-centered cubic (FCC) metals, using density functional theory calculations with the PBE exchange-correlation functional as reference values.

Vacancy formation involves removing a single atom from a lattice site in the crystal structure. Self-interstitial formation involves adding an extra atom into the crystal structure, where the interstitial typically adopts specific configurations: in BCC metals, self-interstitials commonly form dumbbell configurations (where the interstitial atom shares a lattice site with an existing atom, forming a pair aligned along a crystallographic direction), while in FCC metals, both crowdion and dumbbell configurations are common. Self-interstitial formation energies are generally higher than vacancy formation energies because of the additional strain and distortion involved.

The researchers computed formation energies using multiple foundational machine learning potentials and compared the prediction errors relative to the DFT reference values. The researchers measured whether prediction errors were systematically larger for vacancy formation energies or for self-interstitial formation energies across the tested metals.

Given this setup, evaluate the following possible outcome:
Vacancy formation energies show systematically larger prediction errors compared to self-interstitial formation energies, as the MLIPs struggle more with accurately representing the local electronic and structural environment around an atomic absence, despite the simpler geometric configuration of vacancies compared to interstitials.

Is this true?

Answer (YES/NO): NO